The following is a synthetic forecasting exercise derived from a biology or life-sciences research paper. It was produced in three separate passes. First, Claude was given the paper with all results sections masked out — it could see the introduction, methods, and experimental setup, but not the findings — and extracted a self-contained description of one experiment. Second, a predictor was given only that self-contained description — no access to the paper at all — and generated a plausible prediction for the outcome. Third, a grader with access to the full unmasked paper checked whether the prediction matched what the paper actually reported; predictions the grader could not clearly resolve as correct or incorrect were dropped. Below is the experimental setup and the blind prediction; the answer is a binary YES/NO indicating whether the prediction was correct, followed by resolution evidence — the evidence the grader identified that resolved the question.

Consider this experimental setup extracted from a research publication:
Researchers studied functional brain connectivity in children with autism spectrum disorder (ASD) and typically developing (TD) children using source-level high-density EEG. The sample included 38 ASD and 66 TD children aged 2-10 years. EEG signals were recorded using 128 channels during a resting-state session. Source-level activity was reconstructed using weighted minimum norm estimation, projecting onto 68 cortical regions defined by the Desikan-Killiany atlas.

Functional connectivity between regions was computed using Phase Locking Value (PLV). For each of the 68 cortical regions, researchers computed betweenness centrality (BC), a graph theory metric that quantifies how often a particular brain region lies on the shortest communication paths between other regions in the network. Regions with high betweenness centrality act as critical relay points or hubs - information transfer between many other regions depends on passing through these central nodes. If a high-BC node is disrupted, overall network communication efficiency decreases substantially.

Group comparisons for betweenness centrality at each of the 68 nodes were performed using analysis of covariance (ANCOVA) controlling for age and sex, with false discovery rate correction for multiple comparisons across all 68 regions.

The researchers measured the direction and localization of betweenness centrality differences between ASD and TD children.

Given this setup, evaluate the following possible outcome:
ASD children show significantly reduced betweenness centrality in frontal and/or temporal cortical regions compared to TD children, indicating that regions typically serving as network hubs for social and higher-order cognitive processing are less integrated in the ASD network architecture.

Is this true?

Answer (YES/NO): NO